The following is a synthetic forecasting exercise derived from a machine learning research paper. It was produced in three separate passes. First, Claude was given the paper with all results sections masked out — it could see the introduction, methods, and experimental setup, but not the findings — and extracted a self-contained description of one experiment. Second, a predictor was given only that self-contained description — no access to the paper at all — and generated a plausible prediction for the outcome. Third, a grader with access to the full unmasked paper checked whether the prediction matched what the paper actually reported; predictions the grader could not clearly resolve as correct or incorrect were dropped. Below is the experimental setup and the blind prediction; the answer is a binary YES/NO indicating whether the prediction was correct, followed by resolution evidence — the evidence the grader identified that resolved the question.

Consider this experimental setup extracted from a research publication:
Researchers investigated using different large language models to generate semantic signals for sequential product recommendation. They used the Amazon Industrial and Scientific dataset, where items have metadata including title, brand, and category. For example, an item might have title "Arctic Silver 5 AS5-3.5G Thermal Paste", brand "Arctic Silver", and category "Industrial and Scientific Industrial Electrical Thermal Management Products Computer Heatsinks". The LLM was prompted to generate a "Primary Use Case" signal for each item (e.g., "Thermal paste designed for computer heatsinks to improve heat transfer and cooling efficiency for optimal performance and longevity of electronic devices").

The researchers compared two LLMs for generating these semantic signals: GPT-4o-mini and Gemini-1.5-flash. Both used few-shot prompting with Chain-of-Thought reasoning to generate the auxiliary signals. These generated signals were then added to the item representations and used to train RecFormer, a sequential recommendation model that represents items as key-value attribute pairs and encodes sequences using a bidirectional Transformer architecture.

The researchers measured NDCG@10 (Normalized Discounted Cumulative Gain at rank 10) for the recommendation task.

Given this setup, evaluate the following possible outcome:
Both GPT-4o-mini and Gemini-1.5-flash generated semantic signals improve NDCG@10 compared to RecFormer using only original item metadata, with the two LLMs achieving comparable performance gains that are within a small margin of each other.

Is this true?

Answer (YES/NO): NO